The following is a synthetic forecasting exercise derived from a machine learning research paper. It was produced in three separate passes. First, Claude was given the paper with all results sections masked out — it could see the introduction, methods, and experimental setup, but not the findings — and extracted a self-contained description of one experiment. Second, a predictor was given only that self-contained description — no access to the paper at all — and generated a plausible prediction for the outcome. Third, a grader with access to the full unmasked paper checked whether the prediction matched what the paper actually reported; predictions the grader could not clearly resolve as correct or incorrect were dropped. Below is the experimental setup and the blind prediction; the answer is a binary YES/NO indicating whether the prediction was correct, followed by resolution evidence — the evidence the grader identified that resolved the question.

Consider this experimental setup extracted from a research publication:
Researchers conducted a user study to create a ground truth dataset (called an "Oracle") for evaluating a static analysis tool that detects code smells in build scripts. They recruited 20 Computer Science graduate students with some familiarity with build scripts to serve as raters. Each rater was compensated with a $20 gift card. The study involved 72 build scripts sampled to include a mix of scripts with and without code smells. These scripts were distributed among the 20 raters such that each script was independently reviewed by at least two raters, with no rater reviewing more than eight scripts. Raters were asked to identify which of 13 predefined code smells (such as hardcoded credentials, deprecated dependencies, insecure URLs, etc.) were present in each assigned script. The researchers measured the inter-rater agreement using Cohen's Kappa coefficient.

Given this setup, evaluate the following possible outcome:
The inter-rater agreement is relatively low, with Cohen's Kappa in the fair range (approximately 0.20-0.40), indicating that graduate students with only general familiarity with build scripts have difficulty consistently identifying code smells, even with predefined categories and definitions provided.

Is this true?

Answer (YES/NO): NO